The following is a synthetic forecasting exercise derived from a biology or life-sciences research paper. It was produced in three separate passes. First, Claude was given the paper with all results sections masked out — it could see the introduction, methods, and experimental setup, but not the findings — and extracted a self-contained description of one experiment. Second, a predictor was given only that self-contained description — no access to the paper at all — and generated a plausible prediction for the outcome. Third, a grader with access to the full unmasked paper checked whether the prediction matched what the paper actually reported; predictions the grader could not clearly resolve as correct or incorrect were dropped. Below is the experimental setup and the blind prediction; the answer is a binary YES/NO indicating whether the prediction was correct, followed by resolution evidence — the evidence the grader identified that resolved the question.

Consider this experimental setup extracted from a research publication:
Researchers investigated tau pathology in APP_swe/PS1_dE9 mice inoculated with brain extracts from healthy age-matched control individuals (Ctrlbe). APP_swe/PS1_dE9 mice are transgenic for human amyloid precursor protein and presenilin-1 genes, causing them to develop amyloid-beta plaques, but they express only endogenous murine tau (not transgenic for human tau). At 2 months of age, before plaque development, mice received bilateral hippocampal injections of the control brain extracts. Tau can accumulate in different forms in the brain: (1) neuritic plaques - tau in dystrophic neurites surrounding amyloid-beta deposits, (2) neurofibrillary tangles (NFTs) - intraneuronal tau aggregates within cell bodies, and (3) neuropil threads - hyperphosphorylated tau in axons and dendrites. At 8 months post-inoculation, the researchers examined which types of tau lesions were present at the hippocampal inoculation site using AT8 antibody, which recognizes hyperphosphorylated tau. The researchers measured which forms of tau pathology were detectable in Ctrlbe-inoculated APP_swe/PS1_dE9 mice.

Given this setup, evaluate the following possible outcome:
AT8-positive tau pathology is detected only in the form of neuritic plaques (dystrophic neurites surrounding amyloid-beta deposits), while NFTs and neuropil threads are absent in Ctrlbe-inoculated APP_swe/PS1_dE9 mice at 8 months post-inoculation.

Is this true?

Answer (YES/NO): YES